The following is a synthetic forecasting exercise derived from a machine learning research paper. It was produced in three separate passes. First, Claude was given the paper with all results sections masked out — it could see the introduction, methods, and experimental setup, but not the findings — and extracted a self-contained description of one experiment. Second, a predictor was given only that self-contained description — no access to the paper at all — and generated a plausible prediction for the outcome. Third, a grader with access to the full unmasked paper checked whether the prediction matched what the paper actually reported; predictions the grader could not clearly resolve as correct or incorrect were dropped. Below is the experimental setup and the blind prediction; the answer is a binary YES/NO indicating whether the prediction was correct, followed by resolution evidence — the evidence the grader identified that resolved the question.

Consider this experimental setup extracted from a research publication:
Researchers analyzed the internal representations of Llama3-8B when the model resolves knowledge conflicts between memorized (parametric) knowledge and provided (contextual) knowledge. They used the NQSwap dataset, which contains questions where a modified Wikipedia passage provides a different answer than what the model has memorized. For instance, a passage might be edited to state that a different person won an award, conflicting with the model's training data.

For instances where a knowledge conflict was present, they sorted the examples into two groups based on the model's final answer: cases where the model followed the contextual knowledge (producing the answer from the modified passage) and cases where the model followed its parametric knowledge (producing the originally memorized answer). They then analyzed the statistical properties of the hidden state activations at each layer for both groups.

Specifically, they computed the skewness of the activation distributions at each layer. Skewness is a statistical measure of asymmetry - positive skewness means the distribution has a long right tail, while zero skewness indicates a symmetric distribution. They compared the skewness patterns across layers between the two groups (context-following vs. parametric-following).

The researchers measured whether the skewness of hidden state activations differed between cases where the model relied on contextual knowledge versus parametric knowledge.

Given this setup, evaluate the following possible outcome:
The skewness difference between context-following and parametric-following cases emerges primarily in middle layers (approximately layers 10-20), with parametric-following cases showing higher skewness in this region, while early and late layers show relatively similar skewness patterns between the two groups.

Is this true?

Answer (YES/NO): NO